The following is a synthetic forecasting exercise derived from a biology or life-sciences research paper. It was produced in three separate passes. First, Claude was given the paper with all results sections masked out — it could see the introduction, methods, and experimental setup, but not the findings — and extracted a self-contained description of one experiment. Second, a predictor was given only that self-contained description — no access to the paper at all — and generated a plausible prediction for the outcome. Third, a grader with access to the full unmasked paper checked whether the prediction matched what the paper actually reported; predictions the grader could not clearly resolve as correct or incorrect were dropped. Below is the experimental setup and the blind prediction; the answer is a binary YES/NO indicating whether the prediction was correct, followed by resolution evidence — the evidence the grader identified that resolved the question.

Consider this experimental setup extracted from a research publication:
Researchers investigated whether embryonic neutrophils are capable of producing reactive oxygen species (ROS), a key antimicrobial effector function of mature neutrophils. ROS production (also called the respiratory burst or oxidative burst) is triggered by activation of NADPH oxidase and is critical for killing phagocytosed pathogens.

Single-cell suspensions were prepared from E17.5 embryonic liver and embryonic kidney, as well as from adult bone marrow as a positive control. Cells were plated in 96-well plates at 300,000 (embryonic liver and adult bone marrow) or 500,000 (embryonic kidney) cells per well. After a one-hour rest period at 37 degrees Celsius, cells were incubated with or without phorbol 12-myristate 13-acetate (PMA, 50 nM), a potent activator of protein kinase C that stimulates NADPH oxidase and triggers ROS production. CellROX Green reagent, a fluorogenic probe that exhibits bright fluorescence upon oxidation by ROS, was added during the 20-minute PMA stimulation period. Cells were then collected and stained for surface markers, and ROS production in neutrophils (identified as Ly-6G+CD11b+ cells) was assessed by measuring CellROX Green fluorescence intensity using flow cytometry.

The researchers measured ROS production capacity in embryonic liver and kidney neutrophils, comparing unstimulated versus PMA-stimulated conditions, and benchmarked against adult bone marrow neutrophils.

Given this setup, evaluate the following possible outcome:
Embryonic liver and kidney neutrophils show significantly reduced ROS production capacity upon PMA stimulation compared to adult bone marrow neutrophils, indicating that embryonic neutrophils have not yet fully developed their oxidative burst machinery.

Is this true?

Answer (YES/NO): NO